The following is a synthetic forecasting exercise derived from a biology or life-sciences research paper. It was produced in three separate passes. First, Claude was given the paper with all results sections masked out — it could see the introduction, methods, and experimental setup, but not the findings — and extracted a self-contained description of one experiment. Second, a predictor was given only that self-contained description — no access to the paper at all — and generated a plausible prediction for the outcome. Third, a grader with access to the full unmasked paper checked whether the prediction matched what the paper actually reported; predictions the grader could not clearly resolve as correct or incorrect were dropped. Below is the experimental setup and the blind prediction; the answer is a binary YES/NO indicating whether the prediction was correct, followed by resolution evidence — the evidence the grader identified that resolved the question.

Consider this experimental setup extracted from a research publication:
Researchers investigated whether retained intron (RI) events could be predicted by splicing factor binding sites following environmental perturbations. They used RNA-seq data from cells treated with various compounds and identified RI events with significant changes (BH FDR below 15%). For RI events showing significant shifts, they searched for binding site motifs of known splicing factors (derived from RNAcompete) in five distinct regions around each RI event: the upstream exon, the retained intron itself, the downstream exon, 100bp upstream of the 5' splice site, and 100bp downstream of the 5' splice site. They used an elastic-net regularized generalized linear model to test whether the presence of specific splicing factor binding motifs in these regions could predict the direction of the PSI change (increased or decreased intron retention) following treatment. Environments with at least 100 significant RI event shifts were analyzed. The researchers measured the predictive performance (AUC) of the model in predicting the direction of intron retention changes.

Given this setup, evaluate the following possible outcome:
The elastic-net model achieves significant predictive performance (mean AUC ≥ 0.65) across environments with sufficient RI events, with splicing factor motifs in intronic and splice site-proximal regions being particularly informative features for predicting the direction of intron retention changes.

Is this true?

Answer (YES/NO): NO